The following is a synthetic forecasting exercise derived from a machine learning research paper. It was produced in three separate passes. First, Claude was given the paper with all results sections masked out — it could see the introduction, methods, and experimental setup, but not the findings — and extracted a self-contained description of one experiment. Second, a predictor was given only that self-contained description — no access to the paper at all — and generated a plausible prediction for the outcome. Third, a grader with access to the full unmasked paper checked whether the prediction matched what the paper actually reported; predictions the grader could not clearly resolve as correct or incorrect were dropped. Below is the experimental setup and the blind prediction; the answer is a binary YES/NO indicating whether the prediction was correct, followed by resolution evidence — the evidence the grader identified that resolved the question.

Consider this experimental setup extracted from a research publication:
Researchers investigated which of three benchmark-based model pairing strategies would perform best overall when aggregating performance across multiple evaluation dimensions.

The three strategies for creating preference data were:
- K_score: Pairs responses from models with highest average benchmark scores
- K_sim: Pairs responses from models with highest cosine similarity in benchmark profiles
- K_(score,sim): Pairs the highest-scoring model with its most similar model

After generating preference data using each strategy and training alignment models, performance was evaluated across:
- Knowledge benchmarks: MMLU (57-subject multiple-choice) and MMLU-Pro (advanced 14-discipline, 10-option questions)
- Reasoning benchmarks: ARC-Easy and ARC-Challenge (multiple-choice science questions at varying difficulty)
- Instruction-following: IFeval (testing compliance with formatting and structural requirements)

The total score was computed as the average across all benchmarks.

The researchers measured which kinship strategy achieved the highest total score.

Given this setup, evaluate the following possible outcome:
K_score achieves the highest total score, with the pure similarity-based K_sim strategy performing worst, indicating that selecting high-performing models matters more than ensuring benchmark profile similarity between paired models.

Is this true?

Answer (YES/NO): NO